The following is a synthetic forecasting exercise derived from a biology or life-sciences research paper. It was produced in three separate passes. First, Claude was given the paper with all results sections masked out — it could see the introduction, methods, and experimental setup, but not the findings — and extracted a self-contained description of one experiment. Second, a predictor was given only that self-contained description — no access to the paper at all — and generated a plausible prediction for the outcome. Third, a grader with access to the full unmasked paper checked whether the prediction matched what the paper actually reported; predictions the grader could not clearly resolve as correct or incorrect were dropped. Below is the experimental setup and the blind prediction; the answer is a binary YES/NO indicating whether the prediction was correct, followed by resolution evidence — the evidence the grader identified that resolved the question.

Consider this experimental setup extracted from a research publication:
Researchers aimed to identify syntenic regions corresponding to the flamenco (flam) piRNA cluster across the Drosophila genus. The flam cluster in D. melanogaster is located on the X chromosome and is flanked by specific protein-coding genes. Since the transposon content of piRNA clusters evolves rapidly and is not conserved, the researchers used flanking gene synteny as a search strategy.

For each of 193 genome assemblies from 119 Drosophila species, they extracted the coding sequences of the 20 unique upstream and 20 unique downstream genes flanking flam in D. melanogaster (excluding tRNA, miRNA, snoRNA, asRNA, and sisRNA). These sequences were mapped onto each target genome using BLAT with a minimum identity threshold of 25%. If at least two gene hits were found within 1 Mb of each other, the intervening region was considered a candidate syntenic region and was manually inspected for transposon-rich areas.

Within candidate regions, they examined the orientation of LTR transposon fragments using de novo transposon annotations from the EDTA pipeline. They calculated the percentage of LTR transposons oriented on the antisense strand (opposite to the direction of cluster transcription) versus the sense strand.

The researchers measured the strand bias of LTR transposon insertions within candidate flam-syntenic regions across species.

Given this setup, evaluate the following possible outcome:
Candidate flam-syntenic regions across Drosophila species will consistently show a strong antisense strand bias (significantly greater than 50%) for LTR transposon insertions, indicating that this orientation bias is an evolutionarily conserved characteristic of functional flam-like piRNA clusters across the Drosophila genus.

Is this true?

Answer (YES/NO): NO